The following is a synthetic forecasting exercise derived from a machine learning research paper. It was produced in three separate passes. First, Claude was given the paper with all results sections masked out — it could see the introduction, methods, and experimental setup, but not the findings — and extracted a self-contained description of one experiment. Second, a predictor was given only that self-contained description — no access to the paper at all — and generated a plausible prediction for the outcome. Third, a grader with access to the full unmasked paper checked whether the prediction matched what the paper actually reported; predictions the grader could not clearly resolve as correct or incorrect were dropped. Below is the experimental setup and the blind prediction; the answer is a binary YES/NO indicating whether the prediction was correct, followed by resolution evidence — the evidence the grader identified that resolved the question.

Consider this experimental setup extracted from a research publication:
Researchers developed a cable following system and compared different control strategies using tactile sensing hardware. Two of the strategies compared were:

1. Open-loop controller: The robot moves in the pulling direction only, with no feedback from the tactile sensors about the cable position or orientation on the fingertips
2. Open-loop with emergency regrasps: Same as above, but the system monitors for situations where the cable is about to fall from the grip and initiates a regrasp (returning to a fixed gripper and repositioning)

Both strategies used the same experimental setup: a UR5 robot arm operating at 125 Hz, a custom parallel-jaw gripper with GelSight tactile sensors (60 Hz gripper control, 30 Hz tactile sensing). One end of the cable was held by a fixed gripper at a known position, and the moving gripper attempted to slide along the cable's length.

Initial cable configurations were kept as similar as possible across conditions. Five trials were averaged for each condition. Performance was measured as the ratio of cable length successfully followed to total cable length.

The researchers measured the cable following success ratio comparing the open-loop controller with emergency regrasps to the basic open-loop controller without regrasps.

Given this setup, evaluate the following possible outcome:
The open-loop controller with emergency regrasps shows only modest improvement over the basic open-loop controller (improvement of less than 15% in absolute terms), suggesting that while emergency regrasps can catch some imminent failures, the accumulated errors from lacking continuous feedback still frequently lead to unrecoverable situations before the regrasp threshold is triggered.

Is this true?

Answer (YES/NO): NO